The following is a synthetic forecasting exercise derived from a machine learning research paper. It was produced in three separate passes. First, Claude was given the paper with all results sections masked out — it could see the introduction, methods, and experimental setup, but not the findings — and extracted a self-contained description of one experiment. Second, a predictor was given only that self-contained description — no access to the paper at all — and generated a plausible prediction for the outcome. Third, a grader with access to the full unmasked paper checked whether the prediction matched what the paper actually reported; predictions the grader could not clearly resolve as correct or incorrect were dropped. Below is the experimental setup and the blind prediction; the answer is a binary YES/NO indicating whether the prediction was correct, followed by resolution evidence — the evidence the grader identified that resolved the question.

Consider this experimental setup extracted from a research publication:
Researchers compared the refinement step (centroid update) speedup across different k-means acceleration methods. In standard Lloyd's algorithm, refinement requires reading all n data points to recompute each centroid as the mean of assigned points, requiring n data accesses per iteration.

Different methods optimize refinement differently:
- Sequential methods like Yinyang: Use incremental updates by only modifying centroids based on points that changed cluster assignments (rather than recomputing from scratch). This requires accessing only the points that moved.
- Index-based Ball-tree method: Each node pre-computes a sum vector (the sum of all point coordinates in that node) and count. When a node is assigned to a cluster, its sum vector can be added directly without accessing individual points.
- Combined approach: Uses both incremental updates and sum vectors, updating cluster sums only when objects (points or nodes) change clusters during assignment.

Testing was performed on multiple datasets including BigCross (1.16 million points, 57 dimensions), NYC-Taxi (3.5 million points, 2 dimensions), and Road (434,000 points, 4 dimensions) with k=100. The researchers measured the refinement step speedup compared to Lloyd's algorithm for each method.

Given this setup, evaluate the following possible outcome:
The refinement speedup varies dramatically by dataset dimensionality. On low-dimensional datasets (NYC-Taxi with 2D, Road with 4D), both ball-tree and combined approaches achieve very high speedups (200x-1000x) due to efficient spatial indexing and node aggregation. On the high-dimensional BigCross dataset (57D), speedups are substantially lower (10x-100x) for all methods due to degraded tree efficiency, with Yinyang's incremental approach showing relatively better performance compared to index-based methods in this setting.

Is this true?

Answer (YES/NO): NO